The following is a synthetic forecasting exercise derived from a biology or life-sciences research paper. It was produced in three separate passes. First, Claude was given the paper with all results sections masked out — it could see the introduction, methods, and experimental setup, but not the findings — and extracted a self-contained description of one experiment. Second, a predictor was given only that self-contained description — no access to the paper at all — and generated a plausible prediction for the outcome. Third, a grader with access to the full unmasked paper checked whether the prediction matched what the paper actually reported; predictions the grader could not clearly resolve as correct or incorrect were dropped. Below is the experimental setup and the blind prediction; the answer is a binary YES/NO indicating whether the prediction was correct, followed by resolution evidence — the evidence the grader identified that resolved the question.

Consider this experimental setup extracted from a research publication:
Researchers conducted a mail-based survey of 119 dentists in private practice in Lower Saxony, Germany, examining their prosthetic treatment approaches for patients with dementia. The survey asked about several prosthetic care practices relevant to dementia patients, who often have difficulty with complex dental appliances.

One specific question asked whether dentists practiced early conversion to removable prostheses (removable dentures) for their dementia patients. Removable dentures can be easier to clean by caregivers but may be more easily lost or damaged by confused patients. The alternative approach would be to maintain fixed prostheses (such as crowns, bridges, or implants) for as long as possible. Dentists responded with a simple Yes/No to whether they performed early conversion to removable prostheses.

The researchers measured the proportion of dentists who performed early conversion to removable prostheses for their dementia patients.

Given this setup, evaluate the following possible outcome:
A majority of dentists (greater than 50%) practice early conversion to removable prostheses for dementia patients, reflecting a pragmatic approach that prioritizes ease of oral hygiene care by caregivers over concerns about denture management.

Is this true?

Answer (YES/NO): NO